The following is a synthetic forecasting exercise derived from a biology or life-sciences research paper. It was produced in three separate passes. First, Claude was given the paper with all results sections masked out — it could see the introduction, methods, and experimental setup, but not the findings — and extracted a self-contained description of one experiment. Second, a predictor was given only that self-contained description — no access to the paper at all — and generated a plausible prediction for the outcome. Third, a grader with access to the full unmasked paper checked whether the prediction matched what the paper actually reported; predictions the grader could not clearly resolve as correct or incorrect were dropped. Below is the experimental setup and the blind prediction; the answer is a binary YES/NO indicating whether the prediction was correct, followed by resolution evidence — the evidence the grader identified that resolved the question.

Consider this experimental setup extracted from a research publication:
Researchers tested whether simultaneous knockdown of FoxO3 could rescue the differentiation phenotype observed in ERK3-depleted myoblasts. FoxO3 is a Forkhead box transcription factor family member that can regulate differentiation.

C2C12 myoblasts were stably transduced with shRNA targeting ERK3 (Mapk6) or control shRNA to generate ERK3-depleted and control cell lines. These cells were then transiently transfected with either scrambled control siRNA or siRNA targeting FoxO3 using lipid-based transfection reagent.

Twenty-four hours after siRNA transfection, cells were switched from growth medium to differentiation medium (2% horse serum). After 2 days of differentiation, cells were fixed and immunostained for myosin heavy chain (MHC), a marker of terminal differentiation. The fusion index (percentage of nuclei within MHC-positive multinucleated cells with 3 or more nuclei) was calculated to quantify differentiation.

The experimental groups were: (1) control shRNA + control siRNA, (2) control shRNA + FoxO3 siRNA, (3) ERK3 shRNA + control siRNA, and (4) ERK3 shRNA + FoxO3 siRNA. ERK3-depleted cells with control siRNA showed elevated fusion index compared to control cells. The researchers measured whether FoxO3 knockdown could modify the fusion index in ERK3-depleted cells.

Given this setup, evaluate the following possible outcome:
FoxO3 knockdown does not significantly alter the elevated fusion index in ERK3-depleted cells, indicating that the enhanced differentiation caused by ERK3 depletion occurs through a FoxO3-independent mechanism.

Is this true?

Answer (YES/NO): NO